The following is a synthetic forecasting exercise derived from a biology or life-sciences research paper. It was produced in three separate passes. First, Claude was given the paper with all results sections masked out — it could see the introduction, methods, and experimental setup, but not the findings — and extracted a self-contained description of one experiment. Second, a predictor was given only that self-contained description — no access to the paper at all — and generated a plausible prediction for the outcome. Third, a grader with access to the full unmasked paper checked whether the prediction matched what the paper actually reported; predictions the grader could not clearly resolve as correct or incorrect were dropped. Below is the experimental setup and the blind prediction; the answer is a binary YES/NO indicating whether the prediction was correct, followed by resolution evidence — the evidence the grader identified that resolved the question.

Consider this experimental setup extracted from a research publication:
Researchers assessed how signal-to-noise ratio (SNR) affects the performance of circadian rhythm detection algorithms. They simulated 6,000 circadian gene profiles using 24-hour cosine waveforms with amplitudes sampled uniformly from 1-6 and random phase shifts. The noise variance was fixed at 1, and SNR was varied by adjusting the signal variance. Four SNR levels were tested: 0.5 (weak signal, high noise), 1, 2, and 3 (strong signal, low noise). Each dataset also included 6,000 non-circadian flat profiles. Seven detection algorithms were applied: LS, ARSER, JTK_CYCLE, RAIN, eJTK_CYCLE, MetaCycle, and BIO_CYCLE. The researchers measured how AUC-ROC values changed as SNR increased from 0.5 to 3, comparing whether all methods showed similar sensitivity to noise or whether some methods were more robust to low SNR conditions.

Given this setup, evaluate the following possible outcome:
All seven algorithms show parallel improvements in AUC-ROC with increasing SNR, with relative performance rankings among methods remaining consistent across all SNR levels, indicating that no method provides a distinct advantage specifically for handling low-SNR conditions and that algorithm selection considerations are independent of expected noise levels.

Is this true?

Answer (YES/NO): NO